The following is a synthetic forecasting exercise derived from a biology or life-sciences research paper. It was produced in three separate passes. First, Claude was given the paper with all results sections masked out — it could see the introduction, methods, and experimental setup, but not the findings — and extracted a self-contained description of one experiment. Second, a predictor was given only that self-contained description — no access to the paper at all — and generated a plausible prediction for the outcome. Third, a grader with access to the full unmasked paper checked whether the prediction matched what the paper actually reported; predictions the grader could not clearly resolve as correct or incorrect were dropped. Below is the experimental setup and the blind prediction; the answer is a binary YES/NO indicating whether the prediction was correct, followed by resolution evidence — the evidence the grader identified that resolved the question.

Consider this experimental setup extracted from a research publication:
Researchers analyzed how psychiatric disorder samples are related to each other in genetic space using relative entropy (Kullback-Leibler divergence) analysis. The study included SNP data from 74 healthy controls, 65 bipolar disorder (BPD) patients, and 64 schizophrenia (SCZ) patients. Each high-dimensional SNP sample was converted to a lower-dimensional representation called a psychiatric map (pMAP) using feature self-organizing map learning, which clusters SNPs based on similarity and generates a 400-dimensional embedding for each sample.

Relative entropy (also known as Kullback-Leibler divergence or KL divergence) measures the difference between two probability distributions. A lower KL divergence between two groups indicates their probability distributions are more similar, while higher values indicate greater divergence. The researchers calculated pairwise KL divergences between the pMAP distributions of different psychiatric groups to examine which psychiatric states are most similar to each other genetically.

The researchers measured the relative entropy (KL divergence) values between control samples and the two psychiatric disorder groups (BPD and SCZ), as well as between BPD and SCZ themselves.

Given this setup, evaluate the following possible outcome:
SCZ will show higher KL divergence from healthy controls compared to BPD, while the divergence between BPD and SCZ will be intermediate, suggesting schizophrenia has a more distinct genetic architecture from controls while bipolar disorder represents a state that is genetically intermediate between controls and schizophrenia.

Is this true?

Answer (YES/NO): YES